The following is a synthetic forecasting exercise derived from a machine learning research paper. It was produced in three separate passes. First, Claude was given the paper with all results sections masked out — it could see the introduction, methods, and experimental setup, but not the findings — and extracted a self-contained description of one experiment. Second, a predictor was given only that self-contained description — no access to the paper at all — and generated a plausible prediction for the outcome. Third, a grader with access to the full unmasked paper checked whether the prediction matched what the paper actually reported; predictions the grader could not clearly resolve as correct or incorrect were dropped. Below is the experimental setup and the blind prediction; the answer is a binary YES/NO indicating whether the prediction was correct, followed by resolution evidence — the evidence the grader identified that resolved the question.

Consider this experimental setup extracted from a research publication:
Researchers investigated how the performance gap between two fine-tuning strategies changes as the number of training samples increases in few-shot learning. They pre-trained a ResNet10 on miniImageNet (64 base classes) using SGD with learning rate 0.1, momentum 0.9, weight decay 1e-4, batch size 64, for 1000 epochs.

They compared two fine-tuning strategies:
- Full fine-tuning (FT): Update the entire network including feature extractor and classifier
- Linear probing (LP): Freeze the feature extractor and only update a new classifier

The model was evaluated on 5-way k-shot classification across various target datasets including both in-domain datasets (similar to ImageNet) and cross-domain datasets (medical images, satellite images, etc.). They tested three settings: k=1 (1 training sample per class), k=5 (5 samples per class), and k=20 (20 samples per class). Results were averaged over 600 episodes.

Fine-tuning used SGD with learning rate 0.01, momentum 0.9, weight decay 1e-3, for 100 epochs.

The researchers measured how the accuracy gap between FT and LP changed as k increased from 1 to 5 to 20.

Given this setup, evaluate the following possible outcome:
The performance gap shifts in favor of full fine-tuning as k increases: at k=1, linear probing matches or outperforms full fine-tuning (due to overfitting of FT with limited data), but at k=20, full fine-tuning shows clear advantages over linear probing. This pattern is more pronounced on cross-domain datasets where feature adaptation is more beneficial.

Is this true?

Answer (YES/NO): NO